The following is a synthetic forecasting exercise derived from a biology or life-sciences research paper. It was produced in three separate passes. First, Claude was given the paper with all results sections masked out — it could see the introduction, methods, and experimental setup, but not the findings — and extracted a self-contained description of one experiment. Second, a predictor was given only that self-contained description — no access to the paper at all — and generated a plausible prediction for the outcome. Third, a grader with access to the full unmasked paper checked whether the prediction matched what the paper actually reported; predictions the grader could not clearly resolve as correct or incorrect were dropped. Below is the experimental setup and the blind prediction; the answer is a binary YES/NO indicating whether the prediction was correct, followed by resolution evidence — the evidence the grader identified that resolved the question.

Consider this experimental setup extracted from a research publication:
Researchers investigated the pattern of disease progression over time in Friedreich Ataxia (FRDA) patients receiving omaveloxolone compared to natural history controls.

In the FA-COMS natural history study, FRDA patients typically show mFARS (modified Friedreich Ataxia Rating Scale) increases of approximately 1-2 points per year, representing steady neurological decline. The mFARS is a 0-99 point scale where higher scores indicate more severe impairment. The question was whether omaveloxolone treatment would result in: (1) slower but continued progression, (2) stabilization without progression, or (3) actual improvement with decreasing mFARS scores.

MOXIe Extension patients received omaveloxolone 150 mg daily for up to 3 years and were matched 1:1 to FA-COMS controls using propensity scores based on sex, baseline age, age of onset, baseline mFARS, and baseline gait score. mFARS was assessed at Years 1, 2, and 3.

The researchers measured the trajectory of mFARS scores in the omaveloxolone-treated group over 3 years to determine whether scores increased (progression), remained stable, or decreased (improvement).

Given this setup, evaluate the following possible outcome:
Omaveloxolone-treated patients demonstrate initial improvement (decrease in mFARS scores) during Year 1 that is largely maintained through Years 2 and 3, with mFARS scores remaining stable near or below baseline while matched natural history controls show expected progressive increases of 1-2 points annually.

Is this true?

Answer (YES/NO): NO